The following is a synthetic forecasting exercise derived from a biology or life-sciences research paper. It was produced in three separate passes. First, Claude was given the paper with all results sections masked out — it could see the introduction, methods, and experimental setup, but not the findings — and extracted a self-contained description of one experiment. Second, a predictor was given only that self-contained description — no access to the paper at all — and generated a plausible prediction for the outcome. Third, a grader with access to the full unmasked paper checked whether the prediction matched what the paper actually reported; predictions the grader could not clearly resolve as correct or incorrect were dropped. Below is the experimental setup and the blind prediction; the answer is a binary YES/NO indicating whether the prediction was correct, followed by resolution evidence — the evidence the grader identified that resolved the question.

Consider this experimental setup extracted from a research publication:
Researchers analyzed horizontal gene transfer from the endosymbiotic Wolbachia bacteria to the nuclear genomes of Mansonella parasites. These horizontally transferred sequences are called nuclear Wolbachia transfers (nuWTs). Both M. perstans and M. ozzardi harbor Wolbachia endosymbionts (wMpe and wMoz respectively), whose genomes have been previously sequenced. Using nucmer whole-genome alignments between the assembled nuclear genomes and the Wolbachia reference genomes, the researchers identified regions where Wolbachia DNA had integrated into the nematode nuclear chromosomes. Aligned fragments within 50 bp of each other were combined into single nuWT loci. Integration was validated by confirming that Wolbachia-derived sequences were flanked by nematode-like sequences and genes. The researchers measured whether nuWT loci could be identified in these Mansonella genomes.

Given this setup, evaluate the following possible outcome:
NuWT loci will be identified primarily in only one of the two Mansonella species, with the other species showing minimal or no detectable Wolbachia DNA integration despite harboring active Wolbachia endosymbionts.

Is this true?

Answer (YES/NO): NO